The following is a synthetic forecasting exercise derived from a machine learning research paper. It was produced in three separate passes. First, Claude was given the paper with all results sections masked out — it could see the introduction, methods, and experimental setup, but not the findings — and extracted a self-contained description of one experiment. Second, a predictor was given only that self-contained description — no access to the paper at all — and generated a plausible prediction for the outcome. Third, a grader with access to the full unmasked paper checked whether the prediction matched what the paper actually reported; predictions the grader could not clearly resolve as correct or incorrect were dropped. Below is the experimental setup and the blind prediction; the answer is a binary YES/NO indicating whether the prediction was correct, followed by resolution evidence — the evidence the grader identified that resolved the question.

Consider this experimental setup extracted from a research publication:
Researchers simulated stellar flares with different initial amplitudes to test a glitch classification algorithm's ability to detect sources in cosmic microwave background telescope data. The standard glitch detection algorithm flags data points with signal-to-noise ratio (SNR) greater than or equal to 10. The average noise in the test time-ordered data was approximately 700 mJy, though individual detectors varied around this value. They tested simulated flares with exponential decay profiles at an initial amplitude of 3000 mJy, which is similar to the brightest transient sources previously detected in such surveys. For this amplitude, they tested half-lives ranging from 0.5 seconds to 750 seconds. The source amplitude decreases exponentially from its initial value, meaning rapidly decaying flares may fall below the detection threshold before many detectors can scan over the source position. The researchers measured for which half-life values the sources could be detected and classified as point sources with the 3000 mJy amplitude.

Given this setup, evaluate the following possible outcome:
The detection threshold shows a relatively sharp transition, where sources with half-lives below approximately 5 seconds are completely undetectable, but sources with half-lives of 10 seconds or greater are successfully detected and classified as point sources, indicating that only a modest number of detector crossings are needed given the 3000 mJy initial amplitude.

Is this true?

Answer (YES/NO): NO